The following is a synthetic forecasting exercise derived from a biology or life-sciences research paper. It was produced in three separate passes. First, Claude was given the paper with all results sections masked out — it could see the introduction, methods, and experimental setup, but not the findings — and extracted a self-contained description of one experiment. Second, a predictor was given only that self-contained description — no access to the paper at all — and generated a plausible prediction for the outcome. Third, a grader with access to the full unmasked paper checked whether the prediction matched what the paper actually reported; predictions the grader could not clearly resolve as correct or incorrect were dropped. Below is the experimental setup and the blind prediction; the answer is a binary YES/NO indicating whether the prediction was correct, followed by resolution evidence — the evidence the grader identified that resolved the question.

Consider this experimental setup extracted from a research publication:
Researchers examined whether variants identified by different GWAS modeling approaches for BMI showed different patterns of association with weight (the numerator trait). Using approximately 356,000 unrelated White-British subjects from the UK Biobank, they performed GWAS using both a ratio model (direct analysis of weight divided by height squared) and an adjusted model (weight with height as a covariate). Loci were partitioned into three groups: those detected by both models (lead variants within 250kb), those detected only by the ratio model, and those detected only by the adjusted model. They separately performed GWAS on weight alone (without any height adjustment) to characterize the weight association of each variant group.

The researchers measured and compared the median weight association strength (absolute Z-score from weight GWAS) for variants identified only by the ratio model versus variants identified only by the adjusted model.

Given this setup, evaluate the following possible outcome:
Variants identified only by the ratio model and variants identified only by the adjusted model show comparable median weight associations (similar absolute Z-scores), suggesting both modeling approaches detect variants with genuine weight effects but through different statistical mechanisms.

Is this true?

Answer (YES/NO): NO